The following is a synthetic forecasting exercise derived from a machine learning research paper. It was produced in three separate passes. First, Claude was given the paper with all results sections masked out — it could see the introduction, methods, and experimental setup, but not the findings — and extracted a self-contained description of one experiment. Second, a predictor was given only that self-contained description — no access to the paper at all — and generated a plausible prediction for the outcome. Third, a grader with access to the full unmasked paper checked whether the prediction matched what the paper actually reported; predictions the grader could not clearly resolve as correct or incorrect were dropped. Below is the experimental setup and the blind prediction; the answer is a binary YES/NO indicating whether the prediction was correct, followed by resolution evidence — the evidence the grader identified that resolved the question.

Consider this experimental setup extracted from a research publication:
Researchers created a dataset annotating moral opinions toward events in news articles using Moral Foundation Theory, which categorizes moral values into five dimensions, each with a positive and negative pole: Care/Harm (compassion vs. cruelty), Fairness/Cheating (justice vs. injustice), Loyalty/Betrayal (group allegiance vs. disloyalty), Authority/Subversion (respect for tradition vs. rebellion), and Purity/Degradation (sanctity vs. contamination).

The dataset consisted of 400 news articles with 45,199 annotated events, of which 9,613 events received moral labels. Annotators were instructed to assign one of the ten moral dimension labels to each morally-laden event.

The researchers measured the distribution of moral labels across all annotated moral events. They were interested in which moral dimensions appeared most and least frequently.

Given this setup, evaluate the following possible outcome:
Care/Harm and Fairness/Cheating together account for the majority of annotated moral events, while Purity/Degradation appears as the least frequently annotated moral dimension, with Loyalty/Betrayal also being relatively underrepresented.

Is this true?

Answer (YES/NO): NO